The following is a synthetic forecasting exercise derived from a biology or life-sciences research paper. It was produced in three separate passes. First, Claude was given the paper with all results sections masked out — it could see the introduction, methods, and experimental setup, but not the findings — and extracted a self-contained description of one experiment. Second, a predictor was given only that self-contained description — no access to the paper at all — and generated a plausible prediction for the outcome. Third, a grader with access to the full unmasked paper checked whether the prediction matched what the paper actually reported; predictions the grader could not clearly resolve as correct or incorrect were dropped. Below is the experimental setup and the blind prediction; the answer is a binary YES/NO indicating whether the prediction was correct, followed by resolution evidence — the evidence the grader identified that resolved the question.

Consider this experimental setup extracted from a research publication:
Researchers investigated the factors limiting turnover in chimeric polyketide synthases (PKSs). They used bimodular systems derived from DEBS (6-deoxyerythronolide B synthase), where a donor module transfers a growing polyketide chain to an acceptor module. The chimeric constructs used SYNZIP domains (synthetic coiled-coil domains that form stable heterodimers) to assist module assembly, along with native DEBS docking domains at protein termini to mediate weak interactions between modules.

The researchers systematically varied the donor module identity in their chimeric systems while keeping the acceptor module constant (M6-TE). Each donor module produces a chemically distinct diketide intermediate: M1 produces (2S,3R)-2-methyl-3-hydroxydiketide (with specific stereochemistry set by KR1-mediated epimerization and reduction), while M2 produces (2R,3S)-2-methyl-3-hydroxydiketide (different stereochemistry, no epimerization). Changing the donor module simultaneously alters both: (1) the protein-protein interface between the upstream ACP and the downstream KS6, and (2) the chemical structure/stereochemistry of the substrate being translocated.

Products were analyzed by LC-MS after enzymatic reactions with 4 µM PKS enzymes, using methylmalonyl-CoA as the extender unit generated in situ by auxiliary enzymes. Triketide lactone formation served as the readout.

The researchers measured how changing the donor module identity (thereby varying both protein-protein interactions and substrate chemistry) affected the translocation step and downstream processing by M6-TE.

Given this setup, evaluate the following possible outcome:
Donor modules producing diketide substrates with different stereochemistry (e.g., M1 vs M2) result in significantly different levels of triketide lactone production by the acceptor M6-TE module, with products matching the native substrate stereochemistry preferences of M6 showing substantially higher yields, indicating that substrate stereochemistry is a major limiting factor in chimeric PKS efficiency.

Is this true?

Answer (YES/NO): NO